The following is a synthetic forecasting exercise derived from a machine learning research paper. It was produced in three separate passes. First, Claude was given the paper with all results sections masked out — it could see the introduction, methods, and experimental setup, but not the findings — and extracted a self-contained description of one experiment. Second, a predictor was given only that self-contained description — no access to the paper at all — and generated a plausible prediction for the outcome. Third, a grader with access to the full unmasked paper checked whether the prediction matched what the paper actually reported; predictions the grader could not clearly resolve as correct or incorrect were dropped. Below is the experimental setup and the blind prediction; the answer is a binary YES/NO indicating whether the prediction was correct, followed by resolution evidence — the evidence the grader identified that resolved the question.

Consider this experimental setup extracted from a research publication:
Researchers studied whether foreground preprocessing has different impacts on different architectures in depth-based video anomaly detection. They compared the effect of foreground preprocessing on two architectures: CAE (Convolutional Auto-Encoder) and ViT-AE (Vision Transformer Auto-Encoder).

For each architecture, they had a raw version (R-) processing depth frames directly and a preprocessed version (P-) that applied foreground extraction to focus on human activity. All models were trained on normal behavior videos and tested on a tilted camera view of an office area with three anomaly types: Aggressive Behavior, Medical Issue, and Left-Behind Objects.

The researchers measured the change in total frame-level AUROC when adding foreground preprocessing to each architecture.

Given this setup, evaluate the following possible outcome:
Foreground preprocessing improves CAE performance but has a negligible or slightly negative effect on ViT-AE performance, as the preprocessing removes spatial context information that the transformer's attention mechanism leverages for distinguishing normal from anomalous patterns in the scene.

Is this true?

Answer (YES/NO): YES